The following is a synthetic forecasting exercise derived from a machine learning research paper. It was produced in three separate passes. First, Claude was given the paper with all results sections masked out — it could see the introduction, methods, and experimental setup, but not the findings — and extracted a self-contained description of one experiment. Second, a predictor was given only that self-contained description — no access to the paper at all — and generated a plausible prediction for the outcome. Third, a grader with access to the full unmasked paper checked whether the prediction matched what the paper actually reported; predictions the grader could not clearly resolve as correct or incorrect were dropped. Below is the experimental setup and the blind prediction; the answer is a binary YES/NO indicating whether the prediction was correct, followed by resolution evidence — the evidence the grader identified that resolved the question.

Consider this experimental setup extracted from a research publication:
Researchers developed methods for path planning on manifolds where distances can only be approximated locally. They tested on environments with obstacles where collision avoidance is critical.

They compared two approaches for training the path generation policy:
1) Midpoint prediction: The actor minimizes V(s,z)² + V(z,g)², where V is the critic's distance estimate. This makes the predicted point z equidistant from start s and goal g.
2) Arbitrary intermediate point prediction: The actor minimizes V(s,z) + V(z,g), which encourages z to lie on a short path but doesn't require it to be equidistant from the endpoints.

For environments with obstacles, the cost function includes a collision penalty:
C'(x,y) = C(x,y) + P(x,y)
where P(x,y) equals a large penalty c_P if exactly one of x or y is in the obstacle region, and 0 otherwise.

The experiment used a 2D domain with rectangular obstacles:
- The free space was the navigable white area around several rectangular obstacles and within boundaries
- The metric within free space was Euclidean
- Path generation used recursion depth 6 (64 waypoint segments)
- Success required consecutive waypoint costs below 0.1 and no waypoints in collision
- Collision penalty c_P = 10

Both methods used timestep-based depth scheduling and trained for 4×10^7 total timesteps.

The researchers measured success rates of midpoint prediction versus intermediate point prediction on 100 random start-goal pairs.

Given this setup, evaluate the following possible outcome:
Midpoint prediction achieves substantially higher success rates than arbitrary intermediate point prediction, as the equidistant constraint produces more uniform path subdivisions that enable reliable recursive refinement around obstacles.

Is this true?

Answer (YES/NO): YES